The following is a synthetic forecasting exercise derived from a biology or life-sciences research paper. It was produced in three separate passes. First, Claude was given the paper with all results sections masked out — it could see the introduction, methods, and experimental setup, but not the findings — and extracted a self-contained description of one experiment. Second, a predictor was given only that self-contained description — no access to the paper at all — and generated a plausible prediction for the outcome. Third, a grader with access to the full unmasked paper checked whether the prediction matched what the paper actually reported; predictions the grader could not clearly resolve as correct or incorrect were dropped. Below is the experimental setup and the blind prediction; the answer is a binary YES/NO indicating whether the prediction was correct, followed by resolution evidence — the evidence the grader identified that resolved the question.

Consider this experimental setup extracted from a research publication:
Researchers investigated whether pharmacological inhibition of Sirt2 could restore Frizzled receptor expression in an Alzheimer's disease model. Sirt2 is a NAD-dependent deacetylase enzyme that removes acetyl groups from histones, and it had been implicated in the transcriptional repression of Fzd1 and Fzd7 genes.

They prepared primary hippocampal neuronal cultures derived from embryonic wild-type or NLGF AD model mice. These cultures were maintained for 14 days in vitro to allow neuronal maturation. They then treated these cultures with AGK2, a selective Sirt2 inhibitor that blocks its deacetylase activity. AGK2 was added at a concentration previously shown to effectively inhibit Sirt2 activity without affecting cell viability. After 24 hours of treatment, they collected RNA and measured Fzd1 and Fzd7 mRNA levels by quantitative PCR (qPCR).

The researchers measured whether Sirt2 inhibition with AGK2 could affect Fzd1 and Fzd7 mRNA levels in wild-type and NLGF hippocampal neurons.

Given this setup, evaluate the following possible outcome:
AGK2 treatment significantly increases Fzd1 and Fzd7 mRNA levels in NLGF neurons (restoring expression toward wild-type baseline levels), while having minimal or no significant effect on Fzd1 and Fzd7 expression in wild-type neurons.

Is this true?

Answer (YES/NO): YES